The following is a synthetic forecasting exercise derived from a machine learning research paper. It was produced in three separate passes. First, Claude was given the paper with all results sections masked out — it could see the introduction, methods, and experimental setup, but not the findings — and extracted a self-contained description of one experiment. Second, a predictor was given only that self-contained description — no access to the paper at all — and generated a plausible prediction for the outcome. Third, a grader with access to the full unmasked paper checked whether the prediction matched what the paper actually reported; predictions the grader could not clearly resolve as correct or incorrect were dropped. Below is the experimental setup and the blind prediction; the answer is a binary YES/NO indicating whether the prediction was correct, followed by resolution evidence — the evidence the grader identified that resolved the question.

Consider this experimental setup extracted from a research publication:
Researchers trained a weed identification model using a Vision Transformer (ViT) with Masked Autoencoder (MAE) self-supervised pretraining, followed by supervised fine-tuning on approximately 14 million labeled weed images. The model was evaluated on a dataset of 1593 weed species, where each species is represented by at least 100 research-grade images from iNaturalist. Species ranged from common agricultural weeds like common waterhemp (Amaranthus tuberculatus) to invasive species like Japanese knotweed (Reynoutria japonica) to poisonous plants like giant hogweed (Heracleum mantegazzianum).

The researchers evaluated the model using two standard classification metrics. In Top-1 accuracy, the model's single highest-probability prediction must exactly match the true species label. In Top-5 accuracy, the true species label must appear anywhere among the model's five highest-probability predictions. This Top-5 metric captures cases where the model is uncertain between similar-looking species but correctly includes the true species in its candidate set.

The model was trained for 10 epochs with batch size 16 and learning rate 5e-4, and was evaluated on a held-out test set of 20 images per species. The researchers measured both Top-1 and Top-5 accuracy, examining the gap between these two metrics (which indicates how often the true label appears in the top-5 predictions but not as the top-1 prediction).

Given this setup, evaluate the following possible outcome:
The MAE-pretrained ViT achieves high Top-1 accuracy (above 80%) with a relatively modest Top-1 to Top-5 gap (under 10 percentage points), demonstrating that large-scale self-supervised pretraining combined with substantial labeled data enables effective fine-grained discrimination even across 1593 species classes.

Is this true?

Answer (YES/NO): YES